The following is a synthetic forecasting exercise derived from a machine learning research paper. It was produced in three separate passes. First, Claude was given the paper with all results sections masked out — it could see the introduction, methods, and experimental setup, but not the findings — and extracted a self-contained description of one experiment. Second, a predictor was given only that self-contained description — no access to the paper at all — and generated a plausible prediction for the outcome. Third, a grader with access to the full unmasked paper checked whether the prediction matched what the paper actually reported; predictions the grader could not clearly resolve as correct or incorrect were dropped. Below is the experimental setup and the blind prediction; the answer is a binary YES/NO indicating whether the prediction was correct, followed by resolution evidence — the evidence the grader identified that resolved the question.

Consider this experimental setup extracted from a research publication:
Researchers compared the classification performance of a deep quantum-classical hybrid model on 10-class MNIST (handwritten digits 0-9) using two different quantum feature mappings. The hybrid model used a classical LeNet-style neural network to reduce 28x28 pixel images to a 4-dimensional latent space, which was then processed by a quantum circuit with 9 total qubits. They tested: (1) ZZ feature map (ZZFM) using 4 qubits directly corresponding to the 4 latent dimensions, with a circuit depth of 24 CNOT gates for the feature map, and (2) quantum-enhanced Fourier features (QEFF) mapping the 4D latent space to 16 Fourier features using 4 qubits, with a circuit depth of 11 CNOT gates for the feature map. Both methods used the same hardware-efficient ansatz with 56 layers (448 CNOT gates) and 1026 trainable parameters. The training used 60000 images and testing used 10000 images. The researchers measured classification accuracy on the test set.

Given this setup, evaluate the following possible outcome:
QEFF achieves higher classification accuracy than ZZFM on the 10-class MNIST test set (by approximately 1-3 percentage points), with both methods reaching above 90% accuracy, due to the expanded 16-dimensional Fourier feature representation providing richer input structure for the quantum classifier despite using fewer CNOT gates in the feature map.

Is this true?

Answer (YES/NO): NO